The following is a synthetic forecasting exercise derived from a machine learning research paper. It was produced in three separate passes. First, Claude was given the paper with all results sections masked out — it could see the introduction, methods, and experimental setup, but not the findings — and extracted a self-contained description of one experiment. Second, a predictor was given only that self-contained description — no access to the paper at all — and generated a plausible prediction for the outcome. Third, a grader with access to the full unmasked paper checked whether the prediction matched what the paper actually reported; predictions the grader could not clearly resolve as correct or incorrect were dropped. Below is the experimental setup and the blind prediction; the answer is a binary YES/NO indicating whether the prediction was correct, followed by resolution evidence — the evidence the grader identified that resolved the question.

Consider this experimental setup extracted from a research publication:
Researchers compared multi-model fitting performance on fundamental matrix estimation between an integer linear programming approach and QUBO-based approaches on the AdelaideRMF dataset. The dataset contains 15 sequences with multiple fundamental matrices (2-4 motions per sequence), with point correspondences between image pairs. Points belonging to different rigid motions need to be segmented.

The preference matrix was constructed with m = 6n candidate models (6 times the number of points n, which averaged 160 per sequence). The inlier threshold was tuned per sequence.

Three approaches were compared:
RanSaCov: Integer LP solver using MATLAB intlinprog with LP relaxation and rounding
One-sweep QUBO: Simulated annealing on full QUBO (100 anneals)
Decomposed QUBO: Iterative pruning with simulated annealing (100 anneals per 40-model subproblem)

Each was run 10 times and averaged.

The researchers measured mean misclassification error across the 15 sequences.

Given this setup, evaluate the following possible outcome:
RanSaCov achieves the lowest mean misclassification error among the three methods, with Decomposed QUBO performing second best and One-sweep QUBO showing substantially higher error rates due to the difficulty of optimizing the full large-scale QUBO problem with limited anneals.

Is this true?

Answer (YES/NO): NO